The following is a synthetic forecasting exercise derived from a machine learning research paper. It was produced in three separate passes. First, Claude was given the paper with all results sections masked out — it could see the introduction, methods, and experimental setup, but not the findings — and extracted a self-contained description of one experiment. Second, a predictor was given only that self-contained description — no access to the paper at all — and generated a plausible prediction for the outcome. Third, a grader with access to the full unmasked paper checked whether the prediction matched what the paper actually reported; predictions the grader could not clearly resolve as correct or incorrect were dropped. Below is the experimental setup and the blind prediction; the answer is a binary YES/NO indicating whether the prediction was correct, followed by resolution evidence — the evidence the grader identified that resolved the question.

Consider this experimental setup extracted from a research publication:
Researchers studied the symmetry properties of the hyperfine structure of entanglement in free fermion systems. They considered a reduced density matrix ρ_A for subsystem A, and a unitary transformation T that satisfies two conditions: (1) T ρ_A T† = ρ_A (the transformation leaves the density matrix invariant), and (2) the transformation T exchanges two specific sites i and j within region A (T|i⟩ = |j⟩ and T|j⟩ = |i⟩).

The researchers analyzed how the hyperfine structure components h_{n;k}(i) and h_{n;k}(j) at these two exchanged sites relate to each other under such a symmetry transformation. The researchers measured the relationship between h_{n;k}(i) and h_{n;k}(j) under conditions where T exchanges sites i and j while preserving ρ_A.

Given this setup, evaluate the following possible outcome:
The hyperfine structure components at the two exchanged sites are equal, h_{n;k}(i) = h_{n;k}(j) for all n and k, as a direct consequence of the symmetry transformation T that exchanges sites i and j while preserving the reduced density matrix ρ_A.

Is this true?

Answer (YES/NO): YES